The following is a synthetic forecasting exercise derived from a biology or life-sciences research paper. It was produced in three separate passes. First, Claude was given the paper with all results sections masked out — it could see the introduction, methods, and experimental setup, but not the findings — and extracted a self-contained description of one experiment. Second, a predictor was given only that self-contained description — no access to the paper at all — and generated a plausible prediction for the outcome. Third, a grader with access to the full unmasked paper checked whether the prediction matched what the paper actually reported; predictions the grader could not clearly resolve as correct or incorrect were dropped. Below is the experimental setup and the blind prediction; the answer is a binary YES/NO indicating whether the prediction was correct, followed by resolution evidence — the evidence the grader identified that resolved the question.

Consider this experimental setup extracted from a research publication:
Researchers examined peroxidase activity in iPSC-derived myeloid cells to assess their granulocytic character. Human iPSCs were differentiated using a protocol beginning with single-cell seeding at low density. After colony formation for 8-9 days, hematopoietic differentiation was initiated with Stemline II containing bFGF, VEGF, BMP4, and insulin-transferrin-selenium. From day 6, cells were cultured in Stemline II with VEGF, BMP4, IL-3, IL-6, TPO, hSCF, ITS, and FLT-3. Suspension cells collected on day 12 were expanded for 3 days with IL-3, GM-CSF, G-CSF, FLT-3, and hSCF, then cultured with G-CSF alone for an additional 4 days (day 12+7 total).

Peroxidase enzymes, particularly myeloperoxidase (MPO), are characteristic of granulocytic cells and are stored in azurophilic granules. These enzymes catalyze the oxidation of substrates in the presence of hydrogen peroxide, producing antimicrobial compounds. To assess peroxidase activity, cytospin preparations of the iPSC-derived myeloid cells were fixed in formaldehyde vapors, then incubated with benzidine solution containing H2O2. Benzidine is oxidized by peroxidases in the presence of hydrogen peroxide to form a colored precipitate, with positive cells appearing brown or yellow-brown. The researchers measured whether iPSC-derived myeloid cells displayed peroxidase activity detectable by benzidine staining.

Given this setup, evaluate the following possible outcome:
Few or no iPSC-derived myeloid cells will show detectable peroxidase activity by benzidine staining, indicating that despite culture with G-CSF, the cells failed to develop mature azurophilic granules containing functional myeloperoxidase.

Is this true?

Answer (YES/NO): NO